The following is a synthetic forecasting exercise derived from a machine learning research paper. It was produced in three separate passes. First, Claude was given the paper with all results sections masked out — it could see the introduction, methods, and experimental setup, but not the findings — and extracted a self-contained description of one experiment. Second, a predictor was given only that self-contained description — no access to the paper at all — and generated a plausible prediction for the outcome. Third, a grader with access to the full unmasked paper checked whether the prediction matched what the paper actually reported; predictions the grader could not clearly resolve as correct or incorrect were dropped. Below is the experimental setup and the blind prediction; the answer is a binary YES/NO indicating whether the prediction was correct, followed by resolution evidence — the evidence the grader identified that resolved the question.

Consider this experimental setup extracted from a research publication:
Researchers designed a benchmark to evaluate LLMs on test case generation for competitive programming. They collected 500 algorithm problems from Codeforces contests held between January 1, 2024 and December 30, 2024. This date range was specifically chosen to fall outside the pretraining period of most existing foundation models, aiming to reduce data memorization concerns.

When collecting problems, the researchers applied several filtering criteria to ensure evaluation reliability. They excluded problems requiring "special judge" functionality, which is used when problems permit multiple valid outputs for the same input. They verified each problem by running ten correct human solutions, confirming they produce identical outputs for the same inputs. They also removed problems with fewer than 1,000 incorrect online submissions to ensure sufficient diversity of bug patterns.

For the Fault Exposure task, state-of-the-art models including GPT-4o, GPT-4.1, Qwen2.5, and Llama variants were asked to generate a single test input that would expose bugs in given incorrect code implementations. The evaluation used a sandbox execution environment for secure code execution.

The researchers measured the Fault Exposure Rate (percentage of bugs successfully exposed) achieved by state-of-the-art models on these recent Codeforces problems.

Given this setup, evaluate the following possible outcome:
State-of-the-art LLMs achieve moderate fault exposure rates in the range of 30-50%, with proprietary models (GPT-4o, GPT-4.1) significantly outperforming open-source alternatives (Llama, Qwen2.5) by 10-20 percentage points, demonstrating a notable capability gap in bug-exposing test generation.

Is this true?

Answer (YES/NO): NO